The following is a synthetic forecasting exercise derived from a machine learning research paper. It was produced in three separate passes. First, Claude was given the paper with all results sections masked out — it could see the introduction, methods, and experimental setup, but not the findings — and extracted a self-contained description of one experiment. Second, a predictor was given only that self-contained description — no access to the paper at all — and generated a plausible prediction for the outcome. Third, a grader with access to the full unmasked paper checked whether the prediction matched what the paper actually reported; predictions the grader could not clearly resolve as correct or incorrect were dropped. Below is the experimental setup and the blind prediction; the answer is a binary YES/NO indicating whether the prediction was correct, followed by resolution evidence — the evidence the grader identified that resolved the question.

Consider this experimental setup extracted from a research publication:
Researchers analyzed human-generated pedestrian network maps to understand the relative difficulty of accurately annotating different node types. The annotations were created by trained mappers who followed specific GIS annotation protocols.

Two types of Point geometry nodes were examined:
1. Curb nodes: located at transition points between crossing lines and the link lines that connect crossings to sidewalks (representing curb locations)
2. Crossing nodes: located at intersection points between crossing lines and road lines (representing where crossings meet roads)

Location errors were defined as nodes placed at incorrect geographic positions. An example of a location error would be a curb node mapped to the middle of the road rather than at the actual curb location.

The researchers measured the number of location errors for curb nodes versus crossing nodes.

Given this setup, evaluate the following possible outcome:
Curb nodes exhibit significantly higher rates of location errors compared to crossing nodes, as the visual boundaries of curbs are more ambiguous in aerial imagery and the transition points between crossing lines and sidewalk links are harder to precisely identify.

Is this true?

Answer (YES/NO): YES